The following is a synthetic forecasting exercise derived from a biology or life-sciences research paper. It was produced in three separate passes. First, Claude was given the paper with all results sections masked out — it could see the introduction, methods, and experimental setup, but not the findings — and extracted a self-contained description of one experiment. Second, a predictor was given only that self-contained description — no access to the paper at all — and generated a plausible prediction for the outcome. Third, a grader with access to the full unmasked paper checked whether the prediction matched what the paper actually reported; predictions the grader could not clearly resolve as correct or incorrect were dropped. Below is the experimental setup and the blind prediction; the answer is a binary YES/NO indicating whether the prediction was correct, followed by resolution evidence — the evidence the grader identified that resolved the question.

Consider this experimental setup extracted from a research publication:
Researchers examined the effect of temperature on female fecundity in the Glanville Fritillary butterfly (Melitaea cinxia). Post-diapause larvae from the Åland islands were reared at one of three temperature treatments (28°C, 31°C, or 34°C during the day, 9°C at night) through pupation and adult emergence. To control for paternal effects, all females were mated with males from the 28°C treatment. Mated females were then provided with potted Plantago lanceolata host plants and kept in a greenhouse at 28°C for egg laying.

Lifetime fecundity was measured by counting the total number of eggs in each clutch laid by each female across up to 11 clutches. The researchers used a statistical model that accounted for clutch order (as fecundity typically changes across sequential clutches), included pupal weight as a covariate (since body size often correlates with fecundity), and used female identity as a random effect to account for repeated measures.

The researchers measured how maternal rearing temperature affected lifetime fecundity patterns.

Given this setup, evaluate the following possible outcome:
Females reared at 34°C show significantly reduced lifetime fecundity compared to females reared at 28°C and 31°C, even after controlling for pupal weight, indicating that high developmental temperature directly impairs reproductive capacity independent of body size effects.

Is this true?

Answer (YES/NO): NO